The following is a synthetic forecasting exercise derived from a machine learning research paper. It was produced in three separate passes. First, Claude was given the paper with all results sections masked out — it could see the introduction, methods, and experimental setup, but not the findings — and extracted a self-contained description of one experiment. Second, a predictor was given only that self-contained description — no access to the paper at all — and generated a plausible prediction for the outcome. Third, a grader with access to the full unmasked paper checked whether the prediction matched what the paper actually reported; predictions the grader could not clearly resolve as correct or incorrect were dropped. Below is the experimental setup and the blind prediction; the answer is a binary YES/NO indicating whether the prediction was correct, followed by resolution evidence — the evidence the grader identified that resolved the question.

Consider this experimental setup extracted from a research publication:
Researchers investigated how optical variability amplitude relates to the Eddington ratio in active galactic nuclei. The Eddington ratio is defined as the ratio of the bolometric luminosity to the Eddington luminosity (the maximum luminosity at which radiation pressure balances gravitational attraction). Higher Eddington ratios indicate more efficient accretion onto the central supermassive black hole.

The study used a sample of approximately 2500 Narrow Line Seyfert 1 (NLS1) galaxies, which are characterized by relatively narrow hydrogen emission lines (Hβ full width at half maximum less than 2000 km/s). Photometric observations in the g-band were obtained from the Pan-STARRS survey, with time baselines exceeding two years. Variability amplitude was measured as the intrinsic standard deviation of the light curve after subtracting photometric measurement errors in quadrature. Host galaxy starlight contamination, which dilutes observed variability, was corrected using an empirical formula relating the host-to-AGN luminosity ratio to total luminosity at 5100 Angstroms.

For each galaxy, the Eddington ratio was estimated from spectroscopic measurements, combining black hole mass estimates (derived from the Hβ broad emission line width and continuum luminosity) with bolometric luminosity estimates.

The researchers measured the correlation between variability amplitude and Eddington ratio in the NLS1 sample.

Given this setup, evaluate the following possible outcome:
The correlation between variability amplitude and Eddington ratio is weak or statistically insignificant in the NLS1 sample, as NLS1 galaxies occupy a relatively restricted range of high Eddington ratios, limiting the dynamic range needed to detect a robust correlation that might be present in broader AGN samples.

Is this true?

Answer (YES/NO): YES